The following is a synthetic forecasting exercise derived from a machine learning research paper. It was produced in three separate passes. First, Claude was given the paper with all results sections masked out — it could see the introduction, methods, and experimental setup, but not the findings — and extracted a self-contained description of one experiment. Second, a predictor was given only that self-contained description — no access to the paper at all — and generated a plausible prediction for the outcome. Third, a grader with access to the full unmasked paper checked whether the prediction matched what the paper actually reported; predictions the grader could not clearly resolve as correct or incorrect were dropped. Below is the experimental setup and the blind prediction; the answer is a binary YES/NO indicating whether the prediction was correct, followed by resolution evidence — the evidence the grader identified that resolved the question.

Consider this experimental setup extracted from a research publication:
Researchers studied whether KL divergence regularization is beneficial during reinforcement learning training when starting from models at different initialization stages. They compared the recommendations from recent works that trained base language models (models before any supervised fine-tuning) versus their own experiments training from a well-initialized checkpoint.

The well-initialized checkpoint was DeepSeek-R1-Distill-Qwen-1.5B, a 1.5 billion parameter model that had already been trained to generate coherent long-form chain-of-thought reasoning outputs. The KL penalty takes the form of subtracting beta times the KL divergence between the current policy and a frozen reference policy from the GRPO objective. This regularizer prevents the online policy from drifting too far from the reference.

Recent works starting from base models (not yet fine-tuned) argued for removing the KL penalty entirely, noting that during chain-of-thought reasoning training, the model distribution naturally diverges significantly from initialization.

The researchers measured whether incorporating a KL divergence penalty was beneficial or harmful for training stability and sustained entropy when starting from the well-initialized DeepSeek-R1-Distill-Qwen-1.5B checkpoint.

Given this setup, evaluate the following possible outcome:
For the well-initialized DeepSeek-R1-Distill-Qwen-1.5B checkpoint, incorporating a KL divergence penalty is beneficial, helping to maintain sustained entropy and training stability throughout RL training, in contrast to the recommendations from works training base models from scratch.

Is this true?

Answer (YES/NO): YES